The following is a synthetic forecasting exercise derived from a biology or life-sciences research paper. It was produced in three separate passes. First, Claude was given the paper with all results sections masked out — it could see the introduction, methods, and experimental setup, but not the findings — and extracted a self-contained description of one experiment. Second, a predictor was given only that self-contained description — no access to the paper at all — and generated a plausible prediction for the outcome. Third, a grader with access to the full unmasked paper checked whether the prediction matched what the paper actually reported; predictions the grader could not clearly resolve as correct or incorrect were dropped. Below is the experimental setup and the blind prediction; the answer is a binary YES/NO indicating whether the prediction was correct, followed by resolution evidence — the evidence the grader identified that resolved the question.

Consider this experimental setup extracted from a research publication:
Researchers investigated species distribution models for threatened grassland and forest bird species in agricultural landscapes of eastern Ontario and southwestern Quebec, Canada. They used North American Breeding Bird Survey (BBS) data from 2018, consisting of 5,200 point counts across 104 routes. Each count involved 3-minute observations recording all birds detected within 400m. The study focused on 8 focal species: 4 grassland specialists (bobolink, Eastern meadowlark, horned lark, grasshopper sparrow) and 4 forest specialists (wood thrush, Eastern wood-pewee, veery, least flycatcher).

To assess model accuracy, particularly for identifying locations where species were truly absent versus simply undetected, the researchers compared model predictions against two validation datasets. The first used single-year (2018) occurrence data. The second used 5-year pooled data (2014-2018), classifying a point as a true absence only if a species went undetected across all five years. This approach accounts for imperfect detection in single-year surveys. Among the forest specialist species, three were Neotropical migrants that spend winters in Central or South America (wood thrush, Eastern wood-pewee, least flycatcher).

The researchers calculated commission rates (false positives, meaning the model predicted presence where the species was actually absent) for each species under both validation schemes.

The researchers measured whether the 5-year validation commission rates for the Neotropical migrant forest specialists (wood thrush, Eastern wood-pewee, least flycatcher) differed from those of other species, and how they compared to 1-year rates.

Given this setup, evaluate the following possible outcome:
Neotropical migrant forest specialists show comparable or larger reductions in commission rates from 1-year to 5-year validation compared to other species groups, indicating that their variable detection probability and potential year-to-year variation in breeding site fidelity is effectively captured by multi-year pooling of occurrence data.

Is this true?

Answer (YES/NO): NO